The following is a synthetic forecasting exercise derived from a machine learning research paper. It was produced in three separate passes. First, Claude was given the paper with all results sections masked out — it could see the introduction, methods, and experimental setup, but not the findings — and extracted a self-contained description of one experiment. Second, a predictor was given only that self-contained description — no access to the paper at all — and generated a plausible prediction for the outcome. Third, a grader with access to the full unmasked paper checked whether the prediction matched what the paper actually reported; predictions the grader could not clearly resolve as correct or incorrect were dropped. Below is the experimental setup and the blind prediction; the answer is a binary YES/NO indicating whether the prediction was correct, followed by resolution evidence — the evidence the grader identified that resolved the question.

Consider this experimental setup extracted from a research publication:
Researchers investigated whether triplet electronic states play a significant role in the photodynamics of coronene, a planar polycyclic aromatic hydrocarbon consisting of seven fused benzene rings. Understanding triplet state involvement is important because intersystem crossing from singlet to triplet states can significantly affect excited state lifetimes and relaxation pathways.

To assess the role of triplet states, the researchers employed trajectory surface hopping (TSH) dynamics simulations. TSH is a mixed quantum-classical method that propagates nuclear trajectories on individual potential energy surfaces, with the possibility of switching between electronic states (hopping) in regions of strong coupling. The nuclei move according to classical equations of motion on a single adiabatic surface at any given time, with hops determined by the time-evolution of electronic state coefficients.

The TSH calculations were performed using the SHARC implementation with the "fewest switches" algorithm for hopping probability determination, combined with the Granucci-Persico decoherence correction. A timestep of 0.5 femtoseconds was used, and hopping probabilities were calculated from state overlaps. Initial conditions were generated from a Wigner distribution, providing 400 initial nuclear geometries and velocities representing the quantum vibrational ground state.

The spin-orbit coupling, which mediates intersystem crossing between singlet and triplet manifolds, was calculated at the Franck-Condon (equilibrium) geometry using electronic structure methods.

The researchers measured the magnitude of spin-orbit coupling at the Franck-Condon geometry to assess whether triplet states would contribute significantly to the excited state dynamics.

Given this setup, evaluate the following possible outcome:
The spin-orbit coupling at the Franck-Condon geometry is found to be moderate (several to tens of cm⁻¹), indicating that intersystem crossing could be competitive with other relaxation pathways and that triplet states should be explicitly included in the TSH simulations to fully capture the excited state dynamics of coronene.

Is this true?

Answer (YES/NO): NO